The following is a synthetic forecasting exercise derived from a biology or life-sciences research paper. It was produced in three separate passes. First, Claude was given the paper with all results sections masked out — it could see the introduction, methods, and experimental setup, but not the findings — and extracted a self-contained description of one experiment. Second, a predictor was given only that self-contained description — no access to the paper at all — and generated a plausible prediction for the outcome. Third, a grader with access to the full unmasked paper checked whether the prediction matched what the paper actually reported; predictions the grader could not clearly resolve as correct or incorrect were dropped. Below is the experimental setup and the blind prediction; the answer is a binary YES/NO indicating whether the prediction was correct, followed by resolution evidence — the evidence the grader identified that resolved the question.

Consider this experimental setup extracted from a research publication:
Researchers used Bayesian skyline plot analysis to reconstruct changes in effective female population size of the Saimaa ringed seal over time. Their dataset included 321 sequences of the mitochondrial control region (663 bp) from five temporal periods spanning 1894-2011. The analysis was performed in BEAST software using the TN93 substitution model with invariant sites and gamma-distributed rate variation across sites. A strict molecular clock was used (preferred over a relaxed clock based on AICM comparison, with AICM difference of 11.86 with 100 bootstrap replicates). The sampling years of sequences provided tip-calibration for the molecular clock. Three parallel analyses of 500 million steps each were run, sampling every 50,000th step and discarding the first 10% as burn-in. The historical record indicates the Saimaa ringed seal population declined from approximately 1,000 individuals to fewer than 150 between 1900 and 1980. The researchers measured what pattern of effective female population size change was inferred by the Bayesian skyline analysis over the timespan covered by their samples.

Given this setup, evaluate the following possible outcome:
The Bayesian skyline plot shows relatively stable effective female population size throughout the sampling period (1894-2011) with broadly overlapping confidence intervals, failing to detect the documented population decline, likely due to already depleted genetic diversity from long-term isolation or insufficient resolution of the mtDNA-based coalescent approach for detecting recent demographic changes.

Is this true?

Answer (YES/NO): NO